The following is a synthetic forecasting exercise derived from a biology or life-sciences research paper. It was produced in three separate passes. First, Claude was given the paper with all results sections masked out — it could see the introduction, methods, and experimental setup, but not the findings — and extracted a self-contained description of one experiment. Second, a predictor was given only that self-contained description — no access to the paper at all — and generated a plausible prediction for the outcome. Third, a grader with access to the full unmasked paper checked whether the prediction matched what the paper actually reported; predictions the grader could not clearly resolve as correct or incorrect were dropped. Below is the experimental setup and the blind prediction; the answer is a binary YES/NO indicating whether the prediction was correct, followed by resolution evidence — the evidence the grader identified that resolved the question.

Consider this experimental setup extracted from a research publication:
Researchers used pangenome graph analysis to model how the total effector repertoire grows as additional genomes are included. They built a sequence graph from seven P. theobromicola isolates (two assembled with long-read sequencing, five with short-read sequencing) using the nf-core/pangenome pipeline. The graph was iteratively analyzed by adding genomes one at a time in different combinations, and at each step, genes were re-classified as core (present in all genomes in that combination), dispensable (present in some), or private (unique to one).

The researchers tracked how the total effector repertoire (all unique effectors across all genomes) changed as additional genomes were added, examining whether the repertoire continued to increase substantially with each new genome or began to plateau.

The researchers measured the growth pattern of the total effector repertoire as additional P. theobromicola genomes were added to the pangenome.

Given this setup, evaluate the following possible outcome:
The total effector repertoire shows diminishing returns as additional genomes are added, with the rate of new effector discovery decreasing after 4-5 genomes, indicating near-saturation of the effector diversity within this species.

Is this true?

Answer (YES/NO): NO